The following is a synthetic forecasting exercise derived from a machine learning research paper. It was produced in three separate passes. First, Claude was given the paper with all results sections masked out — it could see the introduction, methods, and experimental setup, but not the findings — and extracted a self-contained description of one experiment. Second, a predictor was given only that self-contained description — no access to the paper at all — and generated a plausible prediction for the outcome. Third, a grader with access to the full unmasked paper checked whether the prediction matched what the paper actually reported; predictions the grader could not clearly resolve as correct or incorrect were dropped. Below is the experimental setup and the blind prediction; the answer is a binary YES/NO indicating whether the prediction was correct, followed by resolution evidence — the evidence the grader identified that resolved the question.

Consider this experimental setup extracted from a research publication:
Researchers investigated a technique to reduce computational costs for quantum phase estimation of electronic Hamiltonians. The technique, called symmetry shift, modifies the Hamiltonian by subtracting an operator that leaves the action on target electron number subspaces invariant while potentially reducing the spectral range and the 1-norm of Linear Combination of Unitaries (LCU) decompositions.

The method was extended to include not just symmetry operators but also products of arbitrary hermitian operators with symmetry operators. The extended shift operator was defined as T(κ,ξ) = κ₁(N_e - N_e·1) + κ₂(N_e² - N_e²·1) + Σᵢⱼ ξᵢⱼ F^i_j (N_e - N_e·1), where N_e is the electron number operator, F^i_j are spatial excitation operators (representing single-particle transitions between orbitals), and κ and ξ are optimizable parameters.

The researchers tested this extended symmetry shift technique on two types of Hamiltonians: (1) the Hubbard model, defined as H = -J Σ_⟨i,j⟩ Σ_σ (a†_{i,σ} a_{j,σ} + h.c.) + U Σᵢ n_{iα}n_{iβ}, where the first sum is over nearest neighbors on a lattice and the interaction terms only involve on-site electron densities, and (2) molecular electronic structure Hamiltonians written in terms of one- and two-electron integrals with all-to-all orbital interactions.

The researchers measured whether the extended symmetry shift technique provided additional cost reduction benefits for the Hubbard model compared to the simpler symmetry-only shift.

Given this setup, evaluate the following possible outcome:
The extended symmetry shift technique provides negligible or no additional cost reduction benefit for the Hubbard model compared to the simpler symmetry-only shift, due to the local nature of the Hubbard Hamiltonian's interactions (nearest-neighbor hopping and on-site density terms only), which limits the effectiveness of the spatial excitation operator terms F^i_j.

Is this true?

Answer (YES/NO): YES